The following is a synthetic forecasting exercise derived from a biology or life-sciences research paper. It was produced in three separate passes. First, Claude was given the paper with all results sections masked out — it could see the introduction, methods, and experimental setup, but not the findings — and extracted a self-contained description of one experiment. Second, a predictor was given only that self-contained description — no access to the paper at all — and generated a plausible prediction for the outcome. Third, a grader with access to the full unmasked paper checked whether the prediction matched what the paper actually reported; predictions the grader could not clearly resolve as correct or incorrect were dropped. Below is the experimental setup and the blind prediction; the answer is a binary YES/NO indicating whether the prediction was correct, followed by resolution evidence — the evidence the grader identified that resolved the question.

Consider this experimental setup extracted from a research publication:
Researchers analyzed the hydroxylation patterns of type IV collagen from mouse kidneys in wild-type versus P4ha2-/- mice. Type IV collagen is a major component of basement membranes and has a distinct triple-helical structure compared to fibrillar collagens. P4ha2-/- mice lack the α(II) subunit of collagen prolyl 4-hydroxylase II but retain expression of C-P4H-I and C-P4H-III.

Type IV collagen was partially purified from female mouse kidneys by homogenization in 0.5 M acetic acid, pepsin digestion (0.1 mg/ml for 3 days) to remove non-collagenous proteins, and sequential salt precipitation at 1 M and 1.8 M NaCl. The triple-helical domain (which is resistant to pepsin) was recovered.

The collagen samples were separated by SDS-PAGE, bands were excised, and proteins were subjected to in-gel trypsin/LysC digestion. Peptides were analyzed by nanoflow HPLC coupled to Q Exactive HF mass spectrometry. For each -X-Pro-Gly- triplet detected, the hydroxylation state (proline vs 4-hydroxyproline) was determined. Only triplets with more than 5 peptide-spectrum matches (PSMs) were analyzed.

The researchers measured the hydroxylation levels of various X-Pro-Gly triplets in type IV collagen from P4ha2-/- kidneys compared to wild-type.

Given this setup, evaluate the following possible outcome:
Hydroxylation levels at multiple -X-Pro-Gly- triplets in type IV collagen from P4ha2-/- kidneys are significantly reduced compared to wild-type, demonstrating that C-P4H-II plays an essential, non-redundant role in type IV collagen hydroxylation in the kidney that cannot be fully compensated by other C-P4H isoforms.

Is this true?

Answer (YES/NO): YES